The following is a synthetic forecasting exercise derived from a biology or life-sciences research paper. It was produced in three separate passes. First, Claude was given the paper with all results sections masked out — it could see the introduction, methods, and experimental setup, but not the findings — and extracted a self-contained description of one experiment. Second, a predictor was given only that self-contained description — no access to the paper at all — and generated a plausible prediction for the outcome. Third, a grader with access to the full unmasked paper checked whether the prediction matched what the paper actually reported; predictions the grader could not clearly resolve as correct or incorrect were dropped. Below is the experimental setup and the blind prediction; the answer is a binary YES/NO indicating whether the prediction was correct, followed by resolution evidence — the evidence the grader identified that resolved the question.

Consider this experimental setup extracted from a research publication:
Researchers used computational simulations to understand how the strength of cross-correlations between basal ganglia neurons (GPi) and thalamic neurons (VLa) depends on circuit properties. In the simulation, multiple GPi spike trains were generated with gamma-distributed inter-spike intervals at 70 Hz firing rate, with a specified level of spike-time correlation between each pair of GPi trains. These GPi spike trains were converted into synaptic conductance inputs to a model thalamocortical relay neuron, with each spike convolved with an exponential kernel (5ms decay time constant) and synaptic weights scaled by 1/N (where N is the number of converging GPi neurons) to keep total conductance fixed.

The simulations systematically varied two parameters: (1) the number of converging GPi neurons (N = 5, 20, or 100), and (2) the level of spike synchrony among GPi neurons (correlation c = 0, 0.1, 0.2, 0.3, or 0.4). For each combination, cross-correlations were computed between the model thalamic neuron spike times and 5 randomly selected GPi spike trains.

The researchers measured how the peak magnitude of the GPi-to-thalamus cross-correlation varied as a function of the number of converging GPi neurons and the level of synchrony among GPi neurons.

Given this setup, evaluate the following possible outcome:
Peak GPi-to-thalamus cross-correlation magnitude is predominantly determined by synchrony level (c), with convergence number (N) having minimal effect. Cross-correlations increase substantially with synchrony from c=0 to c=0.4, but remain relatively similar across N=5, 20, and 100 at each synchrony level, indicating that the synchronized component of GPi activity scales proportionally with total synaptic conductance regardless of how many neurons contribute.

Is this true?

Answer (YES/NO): NO